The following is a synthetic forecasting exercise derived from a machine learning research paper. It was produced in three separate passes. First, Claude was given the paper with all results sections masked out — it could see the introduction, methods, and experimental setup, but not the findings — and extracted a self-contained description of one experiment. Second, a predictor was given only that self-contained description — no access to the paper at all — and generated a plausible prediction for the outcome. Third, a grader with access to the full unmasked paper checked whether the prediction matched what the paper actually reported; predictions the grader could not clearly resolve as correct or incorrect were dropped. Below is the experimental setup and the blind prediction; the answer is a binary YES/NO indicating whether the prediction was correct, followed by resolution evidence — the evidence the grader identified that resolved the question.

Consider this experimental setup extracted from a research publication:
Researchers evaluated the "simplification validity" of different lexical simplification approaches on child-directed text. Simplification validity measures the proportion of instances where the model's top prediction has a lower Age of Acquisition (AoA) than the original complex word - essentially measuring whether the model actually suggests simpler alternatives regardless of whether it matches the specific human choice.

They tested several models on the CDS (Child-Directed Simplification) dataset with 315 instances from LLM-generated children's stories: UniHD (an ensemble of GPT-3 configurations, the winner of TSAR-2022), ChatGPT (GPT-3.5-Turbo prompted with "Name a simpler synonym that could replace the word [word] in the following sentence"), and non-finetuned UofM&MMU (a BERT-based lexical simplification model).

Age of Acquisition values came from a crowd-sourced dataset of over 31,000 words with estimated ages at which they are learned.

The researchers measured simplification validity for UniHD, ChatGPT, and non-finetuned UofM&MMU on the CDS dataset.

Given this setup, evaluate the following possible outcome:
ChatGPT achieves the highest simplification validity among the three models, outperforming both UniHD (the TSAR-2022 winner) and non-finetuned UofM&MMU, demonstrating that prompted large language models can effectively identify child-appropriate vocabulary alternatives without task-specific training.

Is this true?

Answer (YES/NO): NO